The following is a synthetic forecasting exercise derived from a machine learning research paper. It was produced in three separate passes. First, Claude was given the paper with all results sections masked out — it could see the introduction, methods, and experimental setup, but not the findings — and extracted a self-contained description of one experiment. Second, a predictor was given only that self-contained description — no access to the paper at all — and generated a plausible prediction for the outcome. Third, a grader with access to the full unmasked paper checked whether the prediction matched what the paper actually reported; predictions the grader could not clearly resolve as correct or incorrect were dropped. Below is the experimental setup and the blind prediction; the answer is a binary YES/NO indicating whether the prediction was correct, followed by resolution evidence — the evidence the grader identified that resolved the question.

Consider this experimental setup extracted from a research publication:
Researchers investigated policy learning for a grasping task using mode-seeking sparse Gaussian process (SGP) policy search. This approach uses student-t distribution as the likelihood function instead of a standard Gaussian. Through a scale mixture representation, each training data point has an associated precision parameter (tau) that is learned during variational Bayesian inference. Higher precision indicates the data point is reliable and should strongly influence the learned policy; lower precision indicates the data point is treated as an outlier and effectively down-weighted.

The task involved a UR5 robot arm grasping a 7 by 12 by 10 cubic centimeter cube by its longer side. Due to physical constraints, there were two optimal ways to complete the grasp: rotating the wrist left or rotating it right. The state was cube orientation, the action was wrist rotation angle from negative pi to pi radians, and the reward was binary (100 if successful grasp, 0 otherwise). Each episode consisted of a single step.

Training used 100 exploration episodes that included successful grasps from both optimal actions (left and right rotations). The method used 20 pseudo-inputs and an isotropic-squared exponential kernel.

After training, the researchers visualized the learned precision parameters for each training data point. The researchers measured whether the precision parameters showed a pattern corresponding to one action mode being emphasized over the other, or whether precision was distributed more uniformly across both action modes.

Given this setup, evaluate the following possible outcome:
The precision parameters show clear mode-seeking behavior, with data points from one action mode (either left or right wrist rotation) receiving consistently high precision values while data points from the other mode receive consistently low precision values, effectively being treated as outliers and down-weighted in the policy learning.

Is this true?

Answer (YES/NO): YES